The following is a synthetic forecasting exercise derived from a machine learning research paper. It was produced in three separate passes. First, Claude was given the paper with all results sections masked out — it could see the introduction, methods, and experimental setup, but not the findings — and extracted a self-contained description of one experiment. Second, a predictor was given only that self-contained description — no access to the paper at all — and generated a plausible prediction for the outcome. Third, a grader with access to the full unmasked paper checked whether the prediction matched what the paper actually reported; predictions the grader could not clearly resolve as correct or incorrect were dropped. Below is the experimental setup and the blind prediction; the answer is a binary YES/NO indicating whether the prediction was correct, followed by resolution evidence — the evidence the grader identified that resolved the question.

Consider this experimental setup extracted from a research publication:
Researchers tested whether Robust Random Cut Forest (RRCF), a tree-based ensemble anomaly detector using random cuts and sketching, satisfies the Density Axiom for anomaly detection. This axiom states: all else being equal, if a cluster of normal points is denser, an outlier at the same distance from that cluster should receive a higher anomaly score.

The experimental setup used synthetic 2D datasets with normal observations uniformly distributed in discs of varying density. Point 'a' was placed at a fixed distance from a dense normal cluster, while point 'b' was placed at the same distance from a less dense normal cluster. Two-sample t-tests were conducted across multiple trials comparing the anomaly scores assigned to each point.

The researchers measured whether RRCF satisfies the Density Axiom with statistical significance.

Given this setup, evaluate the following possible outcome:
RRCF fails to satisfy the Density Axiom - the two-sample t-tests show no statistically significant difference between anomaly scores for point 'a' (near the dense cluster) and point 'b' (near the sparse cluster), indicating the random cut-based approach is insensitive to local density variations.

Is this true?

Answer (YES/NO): YES